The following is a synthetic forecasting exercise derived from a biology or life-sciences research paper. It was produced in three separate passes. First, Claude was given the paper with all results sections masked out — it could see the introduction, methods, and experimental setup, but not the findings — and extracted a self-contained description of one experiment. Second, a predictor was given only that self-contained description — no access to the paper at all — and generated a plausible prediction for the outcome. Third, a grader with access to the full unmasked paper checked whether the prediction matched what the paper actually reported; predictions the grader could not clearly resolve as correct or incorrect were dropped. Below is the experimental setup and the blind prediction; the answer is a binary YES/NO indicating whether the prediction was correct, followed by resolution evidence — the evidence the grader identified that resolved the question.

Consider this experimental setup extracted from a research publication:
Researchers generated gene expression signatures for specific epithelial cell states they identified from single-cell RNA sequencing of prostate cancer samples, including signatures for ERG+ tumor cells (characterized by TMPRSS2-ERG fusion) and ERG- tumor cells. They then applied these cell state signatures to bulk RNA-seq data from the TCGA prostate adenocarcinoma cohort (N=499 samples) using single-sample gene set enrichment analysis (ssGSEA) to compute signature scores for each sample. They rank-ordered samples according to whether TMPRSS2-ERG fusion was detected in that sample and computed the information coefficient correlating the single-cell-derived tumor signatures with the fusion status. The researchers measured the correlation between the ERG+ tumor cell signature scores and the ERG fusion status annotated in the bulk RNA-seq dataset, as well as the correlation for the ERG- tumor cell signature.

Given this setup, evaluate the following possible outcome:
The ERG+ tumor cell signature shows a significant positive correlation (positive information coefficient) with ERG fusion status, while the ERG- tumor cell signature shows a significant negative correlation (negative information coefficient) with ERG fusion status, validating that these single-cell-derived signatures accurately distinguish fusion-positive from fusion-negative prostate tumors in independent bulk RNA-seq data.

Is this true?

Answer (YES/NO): YES